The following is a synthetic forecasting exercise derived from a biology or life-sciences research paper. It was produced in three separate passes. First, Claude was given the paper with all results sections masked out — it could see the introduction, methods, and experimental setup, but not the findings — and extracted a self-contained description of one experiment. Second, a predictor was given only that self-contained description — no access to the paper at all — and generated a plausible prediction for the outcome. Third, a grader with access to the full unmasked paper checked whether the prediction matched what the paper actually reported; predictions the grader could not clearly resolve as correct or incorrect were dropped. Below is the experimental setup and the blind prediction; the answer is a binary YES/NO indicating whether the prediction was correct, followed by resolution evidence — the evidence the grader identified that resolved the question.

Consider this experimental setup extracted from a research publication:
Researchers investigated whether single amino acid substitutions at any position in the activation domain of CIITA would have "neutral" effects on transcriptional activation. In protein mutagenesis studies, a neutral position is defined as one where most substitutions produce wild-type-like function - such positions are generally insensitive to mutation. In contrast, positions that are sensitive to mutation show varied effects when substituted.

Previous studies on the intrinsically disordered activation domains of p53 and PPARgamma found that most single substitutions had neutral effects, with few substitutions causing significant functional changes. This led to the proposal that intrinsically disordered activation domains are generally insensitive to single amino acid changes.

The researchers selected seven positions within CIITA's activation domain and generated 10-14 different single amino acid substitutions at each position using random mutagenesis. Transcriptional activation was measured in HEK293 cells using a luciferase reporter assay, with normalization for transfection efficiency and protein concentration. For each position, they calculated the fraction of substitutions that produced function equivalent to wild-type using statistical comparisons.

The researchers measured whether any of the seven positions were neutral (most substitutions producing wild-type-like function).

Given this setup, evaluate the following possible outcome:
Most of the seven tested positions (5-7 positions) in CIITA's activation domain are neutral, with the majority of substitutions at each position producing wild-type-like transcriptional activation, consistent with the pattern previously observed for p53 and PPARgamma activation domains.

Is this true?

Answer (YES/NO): NO